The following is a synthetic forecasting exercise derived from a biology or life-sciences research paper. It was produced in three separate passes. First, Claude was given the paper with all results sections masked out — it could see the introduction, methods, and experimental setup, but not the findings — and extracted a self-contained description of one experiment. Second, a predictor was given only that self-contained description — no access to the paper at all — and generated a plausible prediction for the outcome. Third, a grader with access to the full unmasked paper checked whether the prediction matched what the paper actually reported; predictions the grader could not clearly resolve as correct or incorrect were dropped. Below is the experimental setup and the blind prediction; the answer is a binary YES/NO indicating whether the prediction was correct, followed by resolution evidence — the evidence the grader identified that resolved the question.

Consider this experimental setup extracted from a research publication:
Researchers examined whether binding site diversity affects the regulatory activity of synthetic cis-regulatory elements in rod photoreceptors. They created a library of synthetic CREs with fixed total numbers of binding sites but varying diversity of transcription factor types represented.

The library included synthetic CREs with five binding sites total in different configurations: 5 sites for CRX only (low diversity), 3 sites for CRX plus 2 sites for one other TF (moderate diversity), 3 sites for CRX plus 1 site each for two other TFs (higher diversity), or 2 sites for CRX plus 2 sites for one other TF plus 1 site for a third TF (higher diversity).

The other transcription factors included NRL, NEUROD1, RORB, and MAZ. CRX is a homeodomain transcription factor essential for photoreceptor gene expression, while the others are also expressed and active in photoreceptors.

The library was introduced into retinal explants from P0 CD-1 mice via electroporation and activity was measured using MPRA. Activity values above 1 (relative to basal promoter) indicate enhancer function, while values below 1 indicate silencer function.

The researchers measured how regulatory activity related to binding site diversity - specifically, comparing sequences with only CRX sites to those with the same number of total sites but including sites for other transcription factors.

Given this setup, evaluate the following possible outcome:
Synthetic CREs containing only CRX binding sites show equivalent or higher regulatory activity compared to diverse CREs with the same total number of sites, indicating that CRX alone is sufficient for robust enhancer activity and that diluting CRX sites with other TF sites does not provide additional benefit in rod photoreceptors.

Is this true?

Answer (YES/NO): NO